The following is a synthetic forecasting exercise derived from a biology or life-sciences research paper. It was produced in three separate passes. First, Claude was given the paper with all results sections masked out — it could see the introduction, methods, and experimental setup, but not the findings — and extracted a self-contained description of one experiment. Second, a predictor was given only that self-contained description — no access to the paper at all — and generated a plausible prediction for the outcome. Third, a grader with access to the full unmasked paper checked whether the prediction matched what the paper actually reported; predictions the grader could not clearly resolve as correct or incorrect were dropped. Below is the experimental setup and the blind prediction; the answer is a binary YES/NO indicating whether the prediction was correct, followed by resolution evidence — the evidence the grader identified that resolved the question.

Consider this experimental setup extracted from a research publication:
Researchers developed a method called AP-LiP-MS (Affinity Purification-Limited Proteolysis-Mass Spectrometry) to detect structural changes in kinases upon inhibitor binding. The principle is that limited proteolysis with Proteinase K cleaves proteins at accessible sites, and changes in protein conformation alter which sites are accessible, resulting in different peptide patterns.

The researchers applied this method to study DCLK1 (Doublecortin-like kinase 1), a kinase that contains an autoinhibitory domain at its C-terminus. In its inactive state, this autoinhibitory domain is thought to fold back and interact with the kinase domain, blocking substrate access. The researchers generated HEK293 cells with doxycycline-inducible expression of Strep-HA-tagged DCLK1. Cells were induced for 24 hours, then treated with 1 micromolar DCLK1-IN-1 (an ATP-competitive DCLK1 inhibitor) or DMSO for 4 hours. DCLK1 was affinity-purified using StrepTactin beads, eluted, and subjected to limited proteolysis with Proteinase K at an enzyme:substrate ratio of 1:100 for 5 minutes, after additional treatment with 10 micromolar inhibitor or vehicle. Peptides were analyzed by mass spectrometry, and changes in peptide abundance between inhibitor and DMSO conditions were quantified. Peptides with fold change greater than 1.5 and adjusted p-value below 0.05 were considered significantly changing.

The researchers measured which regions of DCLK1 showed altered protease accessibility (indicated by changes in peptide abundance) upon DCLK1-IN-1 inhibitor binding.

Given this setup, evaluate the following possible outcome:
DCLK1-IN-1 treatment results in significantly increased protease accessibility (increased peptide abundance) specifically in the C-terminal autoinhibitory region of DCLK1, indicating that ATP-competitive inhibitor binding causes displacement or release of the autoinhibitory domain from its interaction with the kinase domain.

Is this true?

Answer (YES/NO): YES